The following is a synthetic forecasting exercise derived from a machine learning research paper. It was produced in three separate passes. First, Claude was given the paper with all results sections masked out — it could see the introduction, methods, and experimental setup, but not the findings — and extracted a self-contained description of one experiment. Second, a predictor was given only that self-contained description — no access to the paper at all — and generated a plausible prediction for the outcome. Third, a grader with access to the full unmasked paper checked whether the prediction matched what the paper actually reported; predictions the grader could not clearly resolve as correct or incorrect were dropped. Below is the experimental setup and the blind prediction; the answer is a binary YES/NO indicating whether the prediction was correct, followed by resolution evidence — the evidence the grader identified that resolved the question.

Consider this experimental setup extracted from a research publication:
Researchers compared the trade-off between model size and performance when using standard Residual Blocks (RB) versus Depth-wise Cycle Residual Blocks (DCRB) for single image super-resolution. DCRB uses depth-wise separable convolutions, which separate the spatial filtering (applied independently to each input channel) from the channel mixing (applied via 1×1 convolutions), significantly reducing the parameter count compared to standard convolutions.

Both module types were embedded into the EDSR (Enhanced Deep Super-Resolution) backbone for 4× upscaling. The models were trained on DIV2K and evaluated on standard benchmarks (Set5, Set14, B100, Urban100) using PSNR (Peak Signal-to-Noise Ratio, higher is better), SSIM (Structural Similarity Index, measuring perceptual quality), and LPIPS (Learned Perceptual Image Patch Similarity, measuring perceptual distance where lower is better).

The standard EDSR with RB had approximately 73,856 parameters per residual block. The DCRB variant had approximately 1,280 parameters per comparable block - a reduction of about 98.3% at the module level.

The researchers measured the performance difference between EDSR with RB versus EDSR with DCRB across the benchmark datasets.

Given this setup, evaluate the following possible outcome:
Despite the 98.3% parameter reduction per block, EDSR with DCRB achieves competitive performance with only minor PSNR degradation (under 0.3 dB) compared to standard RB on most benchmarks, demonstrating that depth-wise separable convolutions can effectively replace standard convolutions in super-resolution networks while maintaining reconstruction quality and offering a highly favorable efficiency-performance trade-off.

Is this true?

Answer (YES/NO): NO